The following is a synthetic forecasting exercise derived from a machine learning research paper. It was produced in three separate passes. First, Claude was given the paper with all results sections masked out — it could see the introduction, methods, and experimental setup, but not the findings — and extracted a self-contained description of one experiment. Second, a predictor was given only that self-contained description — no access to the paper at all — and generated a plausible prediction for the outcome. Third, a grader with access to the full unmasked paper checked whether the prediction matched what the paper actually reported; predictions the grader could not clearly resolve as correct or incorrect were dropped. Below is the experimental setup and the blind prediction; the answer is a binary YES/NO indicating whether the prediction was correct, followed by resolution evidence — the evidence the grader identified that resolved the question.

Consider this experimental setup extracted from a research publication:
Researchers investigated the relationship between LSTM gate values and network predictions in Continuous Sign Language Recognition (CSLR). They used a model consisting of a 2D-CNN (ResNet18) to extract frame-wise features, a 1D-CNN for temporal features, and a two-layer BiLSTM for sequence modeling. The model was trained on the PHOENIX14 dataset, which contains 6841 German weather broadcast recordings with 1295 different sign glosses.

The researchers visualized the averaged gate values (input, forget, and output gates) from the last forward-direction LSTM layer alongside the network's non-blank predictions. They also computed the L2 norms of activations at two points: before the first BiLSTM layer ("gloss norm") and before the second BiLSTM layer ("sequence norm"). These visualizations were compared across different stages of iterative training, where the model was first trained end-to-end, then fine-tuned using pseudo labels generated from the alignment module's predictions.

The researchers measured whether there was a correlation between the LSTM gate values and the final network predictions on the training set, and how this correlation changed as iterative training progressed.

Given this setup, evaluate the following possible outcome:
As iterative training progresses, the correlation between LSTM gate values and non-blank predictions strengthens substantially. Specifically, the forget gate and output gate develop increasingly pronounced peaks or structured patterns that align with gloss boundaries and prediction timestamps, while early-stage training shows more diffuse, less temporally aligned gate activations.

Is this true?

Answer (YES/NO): NO